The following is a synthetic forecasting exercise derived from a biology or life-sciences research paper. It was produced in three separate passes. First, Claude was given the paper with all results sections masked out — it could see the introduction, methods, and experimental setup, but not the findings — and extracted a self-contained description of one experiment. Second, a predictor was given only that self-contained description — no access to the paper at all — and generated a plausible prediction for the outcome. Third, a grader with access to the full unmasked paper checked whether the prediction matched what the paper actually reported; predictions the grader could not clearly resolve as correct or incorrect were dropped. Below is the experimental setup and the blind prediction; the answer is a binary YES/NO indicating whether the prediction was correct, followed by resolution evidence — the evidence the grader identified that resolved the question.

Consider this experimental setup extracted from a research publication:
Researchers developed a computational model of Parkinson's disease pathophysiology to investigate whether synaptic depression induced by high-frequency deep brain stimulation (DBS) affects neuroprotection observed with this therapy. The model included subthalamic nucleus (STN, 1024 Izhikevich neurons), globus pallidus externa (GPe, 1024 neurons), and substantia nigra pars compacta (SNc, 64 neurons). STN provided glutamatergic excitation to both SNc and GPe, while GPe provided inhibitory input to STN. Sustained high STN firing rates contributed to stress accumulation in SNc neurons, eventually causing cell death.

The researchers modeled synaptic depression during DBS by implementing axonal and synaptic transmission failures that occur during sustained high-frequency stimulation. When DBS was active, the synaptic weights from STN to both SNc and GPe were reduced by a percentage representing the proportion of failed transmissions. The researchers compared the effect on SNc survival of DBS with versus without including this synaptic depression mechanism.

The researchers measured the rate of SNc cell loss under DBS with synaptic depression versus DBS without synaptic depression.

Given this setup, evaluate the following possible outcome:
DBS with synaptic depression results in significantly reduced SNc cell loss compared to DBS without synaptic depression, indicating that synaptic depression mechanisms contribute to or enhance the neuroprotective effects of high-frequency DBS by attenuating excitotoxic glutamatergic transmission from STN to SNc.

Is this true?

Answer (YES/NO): YES